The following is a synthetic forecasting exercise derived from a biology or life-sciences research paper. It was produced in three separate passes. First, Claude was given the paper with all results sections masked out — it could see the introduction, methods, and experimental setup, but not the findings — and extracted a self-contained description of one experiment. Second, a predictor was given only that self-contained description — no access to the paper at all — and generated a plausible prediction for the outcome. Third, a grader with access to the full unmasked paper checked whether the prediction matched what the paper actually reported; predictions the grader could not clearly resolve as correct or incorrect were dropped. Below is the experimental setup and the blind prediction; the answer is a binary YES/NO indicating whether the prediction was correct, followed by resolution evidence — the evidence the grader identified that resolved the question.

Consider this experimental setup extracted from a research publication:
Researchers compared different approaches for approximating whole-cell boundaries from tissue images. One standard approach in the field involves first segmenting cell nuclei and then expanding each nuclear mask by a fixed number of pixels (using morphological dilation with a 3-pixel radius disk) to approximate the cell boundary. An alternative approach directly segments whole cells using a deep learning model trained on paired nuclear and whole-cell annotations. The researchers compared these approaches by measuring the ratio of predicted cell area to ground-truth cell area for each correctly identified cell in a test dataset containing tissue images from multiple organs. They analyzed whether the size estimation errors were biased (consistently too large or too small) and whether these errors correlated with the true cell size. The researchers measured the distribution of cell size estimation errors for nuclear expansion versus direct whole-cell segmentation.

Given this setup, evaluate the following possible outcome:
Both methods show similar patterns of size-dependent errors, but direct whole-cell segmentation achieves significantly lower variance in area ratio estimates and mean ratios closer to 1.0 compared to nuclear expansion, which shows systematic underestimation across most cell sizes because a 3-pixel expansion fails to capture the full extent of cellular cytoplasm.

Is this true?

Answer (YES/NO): NO